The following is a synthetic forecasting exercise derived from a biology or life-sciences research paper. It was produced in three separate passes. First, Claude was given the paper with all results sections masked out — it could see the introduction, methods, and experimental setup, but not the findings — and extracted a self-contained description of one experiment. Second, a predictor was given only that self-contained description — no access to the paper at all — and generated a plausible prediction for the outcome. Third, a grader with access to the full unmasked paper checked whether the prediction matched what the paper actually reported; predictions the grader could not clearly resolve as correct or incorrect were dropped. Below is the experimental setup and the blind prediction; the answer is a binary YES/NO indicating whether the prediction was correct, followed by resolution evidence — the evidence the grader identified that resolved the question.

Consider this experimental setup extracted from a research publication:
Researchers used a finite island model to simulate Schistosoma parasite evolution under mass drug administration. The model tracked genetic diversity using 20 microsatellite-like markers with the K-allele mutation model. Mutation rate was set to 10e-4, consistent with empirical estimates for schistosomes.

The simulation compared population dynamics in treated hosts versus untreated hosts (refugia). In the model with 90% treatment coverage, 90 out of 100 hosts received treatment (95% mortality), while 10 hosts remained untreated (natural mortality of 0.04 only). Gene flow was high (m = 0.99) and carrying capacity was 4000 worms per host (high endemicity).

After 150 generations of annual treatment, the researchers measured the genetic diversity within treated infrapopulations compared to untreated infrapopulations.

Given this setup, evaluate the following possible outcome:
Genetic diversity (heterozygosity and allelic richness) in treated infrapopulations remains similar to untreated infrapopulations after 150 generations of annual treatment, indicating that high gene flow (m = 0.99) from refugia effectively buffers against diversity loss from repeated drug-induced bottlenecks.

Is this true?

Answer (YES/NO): YES